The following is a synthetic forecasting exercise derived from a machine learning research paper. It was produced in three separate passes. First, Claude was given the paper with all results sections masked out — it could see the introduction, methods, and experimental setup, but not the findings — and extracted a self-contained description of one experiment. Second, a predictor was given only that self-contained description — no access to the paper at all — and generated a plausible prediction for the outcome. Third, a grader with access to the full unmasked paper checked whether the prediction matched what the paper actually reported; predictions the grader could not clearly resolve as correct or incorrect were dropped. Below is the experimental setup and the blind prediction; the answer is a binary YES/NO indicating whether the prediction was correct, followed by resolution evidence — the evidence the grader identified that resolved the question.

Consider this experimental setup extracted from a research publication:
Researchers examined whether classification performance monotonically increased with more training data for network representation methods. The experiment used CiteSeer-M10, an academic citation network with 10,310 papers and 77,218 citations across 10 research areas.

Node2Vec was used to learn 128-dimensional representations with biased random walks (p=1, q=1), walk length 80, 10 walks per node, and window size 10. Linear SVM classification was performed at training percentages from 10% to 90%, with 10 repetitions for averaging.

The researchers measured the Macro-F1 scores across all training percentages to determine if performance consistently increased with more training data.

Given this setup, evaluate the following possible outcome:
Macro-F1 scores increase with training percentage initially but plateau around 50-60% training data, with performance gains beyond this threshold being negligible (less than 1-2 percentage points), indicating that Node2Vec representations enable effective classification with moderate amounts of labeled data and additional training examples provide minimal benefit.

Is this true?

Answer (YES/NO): NO